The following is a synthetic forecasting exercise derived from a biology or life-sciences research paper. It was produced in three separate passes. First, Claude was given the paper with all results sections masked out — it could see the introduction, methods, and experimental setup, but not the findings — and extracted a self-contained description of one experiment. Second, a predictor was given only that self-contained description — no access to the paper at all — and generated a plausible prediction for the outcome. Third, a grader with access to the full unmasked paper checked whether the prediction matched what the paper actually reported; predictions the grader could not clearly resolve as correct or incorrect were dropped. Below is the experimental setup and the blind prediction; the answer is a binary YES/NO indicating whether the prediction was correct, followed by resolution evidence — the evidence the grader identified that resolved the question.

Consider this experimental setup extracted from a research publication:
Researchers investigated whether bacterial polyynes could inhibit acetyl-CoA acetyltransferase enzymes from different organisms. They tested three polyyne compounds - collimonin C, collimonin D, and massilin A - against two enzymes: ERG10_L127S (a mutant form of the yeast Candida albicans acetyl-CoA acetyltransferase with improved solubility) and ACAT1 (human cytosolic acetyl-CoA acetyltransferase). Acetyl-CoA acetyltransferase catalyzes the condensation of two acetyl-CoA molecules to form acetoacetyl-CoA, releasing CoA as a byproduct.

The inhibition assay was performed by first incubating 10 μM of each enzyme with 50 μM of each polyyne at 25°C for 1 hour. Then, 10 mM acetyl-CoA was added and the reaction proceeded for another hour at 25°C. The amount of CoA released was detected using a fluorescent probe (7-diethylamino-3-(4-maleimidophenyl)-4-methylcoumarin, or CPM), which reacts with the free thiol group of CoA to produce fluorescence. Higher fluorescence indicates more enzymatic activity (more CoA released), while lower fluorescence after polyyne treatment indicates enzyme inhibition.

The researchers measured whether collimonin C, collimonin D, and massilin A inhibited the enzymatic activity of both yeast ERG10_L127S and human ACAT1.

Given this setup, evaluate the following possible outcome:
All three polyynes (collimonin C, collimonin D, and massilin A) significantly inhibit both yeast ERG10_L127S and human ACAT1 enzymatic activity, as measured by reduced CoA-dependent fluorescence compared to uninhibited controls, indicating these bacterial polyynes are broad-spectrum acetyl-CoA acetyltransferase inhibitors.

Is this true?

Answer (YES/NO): YES